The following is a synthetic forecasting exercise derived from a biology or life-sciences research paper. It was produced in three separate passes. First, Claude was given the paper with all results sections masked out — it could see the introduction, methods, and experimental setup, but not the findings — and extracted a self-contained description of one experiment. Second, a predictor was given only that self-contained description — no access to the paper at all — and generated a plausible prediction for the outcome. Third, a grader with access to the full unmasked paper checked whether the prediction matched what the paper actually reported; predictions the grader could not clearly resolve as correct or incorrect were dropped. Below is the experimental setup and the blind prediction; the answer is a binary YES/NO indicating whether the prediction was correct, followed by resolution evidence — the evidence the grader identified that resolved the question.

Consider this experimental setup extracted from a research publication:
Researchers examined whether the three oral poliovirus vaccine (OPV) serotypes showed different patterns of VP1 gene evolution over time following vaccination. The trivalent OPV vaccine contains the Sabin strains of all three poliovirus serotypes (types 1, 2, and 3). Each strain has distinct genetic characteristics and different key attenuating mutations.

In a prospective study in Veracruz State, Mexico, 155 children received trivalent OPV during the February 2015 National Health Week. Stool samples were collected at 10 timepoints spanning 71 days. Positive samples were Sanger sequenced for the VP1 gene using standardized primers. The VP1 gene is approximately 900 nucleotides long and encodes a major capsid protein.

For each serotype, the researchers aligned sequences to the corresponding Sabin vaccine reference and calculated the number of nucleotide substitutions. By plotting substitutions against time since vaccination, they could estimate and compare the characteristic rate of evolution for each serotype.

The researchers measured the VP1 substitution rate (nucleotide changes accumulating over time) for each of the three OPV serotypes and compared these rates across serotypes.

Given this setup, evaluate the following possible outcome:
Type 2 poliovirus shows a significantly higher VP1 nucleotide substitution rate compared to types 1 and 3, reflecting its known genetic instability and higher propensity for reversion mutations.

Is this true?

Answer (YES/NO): NO